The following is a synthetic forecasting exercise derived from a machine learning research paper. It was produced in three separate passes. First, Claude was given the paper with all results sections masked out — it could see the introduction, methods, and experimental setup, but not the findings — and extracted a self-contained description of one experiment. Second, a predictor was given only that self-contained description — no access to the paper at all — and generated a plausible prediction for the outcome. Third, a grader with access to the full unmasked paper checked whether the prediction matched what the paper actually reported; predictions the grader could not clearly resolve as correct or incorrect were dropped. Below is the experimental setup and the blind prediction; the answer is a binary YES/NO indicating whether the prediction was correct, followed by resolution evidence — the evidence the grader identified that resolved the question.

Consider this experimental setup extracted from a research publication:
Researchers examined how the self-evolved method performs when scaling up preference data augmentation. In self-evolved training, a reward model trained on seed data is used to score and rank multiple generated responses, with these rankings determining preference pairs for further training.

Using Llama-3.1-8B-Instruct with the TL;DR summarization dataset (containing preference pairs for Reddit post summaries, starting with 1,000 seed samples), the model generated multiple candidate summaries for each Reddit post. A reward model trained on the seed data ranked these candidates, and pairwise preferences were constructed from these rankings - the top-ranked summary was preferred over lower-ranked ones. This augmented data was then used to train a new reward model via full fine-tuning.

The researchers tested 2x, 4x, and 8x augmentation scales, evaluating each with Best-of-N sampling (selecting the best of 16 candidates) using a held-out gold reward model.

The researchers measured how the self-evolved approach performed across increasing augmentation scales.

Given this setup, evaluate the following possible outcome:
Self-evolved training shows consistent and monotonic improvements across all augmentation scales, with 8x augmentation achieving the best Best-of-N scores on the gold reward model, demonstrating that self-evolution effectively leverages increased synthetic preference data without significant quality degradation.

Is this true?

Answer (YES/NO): NO